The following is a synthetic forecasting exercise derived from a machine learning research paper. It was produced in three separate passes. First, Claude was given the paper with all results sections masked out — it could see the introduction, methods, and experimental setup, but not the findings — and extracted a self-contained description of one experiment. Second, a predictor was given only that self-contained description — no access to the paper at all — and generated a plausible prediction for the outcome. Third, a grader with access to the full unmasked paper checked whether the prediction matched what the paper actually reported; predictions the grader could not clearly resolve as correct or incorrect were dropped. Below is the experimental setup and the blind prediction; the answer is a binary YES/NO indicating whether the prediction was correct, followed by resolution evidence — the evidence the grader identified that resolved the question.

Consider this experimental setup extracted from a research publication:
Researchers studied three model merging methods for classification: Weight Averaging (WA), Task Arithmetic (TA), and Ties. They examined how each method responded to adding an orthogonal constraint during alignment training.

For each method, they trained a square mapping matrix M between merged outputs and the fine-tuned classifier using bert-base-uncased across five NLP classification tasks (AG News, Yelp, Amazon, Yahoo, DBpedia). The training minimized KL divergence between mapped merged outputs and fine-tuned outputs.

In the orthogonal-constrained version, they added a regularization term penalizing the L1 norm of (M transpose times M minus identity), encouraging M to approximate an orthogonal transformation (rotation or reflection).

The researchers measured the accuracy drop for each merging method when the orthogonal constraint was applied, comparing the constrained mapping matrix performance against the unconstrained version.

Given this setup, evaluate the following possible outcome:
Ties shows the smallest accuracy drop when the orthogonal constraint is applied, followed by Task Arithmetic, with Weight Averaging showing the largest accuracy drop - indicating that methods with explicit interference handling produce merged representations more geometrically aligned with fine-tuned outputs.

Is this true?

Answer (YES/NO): YES